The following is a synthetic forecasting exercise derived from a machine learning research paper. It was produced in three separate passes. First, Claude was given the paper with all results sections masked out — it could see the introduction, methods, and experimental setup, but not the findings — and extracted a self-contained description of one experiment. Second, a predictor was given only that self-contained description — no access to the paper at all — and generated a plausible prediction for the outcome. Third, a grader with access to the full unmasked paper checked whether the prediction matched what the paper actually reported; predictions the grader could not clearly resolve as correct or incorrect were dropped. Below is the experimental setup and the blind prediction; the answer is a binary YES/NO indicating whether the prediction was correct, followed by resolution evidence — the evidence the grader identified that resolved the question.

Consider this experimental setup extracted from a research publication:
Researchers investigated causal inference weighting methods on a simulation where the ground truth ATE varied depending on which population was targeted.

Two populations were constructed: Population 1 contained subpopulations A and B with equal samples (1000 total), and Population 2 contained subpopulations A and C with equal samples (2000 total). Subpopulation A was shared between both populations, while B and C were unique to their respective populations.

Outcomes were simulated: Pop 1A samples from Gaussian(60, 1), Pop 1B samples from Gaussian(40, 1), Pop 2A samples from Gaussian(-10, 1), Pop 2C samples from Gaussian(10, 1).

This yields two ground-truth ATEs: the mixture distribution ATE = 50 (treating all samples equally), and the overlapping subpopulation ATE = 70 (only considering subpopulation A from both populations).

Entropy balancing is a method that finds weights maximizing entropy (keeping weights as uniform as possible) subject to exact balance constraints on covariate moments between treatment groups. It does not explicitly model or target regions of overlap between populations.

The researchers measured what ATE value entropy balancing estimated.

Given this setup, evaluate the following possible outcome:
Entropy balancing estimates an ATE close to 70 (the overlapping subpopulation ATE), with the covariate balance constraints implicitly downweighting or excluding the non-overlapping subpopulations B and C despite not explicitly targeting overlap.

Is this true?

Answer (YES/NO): NO